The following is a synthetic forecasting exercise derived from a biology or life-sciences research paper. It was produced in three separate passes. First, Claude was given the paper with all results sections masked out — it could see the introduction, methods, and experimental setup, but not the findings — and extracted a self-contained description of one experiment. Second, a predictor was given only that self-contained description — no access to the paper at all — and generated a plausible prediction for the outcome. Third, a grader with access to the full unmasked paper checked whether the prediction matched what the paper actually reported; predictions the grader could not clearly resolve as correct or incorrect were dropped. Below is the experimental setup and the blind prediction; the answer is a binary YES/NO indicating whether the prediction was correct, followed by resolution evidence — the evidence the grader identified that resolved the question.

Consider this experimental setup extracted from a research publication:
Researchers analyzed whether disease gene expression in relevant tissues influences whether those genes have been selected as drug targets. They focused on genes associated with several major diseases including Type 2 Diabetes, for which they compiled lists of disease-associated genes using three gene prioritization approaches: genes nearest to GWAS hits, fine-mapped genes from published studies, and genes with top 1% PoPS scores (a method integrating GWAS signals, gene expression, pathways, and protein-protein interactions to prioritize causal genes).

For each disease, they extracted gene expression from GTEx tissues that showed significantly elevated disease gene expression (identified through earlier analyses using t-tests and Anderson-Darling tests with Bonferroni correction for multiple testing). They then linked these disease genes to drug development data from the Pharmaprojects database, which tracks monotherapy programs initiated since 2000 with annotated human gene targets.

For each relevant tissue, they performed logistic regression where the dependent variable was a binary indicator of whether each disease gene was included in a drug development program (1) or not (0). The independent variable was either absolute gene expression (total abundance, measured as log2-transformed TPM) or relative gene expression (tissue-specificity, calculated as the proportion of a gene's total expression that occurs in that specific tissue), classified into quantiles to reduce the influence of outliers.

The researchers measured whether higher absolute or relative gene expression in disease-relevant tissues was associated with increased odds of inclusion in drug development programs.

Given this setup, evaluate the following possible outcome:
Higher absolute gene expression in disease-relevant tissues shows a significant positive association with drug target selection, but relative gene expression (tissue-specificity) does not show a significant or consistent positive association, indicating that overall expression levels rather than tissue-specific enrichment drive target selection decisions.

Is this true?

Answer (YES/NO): NO